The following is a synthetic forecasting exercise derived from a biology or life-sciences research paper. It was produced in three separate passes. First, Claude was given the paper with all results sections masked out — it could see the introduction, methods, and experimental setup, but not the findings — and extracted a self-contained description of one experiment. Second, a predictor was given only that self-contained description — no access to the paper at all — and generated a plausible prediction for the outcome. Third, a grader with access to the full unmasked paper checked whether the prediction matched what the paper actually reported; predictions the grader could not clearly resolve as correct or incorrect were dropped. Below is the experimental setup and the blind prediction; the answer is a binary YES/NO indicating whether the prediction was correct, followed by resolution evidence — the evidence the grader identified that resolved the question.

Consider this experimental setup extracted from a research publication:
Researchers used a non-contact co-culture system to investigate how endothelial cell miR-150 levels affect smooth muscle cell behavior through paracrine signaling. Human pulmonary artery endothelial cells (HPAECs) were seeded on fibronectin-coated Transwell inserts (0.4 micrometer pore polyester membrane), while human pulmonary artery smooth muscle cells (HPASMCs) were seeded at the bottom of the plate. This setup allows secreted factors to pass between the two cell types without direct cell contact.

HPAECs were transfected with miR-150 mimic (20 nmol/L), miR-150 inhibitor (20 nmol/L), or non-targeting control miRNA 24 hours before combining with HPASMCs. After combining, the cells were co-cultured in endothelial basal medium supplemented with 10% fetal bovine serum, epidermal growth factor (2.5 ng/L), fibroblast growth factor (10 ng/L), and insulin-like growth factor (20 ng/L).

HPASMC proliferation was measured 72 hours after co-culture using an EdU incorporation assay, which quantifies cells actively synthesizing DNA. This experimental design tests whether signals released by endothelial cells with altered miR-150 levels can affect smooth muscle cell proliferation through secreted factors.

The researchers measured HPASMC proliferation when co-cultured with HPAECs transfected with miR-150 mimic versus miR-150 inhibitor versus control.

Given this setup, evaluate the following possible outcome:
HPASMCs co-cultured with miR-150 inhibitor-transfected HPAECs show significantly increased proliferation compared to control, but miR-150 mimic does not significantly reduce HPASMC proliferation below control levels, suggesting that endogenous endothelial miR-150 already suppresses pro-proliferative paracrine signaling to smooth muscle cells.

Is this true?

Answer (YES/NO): NO